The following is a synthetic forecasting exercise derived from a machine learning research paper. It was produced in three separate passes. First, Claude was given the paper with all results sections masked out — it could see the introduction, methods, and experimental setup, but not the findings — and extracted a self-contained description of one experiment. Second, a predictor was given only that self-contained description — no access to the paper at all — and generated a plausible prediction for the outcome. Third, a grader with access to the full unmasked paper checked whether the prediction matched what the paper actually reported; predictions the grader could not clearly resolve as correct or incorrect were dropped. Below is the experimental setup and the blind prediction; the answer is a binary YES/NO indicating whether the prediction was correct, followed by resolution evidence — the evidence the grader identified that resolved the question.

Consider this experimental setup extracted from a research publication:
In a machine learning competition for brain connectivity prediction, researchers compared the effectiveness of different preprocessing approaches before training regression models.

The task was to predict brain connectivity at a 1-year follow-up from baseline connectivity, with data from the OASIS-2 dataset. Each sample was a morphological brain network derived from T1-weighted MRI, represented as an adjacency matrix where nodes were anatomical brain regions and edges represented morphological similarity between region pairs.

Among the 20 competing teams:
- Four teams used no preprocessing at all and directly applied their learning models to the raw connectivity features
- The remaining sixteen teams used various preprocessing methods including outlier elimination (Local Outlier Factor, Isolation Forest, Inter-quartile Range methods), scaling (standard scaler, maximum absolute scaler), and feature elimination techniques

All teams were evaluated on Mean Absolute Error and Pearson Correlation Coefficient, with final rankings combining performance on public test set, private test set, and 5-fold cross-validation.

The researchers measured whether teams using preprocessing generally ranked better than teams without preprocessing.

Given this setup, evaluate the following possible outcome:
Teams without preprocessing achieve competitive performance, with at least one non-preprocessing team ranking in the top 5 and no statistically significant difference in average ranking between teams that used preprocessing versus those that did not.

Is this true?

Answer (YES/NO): YES